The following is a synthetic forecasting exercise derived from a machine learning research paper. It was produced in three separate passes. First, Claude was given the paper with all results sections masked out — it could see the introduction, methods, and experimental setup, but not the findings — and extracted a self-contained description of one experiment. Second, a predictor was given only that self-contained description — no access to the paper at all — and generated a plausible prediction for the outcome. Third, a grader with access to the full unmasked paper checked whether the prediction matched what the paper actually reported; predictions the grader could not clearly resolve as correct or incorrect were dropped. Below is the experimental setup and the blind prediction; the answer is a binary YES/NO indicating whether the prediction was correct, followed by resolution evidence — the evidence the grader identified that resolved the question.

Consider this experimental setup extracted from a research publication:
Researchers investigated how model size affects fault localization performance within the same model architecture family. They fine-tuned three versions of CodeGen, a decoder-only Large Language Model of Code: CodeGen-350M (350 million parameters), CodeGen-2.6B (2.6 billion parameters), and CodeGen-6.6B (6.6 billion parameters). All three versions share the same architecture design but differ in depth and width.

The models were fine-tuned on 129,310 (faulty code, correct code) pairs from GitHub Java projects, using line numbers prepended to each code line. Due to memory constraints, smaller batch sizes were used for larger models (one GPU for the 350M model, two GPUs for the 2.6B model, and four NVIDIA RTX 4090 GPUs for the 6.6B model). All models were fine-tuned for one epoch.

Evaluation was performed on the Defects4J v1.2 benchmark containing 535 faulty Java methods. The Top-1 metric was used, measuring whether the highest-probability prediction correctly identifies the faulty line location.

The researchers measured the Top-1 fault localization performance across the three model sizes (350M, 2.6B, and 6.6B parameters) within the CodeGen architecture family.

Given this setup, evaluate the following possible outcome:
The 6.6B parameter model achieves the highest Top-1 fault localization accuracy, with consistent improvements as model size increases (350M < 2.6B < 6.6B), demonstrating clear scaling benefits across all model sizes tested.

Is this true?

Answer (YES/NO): NO